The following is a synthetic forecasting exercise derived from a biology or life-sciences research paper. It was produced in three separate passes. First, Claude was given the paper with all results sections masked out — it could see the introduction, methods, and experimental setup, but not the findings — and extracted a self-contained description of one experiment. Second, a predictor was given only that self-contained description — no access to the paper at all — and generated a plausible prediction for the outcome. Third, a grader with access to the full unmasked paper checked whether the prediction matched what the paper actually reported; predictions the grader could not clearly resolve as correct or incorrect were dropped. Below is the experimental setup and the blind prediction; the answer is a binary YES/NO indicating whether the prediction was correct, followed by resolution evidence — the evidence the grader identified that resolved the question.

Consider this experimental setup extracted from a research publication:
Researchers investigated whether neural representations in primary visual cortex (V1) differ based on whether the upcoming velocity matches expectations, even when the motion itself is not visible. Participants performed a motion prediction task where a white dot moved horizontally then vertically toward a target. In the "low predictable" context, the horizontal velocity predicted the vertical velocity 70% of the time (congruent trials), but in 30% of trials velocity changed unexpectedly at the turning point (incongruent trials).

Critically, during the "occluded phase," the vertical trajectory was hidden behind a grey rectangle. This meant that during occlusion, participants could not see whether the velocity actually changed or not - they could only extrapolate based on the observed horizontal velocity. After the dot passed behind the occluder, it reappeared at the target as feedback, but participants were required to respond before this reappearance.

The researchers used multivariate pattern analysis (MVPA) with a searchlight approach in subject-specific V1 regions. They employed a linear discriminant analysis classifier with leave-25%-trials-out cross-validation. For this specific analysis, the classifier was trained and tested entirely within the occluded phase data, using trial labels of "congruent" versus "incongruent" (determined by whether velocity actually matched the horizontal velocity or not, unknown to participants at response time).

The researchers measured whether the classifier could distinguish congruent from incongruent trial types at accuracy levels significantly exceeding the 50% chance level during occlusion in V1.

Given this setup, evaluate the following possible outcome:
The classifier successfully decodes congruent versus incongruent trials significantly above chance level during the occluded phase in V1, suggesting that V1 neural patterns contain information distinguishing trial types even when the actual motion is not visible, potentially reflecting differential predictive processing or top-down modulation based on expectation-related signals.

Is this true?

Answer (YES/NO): YES